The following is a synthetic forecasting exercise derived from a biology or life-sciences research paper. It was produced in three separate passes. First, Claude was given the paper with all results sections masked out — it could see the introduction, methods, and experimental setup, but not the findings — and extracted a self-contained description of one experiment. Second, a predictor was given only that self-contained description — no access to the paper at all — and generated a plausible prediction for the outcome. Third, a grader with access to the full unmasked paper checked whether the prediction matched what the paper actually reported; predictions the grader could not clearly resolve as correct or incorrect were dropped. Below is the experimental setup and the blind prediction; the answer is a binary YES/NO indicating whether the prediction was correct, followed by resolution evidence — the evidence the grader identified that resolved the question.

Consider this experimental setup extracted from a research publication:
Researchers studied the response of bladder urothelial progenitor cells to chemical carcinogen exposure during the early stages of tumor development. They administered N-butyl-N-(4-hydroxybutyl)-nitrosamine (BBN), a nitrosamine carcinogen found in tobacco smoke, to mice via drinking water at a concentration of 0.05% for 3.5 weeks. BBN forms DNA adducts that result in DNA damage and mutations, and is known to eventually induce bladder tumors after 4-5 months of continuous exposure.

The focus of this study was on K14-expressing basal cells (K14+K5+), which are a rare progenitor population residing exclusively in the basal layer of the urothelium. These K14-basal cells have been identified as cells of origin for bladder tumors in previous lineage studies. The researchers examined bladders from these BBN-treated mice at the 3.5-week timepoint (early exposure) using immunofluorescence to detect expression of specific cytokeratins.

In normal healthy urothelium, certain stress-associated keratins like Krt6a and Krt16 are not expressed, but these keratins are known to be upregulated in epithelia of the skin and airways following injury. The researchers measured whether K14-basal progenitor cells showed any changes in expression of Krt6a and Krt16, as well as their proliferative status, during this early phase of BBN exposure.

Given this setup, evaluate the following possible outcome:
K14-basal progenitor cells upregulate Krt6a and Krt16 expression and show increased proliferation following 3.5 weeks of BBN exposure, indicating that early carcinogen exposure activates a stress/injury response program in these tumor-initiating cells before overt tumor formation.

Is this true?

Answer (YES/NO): YES